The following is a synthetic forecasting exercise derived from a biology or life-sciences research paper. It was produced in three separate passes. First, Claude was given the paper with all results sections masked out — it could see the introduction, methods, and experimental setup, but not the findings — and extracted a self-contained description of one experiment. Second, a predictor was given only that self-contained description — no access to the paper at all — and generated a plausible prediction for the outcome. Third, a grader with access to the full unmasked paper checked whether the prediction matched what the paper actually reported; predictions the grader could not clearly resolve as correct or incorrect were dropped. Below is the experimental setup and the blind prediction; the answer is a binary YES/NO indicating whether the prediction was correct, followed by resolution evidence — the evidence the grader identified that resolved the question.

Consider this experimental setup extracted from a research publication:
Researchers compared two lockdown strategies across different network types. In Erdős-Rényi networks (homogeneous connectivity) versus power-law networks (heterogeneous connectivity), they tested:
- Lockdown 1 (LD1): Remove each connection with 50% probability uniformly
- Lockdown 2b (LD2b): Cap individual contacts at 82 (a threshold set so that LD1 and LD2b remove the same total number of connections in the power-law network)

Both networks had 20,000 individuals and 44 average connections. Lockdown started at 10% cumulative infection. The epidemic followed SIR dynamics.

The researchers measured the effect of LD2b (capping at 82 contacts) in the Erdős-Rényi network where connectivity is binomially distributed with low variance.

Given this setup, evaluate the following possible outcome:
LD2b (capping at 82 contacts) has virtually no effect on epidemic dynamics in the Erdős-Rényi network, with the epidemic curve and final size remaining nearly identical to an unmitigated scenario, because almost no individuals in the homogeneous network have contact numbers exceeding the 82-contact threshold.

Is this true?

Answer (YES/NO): YES